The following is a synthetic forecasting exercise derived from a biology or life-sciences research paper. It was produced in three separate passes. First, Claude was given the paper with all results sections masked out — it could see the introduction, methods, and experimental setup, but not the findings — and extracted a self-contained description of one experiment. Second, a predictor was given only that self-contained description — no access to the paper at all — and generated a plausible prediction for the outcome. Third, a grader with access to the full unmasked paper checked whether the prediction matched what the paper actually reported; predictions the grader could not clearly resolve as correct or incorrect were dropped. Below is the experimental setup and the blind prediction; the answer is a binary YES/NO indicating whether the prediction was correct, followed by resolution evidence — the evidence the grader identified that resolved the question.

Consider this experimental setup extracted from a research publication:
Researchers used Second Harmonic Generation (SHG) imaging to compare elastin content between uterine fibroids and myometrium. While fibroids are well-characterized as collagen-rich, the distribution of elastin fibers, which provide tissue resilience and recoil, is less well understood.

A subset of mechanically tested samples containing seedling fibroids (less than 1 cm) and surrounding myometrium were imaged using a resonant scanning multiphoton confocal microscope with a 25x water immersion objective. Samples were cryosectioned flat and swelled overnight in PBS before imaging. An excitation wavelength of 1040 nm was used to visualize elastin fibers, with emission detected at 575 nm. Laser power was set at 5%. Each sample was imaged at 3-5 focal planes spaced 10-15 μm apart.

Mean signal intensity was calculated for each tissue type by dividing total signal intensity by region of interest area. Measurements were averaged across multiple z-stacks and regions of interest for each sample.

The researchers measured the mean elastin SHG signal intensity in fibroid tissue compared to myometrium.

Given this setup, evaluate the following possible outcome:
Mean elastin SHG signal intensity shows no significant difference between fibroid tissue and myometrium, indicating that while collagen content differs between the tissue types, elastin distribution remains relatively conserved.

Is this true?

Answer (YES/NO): YES